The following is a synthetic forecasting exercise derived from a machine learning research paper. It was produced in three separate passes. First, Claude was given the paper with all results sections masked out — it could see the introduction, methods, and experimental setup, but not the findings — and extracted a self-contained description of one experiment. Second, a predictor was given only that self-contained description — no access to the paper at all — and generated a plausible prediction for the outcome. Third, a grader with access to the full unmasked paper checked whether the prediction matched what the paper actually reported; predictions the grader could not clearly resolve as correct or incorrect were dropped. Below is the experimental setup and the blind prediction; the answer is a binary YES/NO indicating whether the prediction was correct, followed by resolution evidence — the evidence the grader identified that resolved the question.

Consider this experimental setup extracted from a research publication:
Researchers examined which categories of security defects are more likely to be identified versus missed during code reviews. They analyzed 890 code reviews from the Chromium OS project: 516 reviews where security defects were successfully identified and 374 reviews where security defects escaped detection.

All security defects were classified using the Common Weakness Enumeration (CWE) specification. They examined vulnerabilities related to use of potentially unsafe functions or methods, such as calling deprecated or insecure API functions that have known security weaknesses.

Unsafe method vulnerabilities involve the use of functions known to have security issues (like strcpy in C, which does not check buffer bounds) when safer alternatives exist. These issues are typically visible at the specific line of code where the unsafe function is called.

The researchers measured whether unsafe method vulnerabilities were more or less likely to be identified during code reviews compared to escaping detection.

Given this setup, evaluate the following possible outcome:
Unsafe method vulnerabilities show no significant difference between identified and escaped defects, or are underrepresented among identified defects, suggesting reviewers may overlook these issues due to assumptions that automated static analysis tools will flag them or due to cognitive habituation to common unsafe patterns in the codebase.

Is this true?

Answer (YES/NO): NO